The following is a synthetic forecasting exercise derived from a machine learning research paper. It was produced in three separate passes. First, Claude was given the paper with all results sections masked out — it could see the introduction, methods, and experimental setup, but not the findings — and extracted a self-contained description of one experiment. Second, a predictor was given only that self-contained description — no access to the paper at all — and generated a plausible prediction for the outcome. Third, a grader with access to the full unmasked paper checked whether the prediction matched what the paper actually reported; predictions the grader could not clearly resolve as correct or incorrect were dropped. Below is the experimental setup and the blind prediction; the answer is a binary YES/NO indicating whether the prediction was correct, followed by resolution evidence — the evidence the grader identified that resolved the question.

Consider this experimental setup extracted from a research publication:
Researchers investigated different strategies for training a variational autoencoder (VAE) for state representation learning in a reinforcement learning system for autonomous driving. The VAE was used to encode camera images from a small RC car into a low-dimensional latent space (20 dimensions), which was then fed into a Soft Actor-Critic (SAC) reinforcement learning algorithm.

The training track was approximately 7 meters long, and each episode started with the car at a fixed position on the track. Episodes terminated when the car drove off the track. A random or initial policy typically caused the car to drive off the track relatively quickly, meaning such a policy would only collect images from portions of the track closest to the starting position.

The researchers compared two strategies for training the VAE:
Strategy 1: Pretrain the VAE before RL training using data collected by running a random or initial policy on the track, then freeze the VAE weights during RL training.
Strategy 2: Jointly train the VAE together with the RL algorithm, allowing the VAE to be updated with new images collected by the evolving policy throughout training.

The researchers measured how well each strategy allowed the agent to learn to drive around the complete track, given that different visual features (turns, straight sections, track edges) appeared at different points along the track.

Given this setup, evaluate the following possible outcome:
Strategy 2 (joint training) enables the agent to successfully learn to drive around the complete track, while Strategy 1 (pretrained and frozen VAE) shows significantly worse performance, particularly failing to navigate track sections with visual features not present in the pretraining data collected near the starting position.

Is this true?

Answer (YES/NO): NO